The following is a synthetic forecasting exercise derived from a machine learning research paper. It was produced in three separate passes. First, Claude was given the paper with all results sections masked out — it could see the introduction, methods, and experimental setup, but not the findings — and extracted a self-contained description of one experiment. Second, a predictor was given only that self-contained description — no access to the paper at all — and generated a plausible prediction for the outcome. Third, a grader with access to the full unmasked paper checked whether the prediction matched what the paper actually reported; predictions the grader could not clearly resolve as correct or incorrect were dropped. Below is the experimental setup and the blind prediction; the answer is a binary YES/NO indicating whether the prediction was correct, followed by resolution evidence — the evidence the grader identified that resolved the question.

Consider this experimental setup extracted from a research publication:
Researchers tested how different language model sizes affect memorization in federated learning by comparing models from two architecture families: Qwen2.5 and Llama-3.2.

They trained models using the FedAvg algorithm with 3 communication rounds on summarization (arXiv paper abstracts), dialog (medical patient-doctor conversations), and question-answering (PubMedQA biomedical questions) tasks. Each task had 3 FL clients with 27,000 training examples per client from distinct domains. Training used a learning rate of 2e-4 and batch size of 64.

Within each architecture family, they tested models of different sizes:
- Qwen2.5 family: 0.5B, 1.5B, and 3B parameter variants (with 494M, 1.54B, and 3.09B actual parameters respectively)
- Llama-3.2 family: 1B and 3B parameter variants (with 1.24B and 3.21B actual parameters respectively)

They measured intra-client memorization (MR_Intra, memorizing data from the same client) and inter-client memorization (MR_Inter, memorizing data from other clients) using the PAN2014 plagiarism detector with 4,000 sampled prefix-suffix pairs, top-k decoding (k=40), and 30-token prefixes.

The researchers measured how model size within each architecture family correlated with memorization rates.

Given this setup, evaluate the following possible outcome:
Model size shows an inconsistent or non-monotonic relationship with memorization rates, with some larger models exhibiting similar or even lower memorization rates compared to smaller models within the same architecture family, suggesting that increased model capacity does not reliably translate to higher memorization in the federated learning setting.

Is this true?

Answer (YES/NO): YES